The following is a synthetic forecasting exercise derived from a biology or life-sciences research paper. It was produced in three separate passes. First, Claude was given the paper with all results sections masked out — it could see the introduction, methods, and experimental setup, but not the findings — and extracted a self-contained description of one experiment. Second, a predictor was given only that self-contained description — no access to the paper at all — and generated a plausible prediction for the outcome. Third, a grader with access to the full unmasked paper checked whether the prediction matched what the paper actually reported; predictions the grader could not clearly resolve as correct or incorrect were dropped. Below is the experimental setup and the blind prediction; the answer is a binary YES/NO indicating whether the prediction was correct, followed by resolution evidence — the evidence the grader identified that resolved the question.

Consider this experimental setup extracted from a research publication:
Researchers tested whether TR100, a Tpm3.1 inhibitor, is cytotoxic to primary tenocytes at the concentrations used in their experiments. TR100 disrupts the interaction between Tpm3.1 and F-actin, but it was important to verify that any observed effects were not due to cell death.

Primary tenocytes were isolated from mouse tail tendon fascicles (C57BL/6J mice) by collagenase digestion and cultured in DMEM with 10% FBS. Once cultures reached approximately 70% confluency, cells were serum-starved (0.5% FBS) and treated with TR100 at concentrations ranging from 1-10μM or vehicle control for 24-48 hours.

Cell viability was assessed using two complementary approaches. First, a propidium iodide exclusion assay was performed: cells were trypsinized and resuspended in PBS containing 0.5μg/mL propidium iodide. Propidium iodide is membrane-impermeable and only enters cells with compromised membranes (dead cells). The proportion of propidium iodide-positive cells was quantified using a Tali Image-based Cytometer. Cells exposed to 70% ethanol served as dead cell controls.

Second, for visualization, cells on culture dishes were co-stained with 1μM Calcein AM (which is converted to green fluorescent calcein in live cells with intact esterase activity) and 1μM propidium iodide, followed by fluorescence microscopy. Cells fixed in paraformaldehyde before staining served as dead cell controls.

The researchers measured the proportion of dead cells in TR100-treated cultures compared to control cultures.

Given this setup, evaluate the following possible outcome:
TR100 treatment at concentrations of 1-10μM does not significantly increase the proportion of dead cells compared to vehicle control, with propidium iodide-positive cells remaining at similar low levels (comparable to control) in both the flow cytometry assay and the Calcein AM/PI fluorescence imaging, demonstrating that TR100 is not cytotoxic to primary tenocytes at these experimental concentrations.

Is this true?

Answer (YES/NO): NO